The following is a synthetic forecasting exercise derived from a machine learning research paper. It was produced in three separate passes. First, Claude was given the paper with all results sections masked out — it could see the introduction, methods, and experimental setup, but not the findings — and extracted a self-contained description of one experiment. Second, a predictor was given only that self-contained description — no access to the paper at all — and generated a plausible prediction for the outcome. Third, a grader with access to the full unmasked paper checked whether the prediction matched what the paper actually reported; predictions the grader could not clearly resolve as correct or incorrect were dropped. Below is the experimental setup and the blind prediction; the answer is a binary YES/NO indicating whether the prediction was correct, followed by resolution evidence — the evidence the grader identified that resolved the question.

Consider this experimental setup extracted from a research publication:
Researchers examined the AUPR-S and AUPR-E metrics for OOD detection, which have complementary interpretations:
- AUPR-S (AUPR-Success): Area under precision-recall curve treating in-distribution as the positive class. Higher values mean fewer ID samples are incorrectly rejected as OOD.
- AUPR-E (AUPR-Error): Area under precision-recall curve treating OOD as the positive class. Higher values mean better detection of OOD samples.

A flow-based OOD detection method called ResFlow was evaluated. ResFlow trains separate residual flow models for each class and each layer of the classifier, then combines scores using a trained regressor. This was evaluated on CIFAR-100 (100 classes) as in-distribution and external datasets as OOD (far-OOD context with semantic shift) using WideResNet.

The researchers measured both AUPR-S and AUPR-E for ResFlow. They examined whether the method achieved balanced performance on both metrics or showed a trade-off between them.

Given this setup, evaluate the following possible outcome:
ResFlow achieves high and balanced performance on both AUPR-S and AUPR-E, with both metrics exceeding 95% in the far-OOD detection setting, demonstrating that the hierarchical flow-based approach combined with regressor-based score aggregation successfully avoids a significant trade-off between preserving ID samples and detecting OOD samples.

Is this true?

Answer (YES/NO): NO